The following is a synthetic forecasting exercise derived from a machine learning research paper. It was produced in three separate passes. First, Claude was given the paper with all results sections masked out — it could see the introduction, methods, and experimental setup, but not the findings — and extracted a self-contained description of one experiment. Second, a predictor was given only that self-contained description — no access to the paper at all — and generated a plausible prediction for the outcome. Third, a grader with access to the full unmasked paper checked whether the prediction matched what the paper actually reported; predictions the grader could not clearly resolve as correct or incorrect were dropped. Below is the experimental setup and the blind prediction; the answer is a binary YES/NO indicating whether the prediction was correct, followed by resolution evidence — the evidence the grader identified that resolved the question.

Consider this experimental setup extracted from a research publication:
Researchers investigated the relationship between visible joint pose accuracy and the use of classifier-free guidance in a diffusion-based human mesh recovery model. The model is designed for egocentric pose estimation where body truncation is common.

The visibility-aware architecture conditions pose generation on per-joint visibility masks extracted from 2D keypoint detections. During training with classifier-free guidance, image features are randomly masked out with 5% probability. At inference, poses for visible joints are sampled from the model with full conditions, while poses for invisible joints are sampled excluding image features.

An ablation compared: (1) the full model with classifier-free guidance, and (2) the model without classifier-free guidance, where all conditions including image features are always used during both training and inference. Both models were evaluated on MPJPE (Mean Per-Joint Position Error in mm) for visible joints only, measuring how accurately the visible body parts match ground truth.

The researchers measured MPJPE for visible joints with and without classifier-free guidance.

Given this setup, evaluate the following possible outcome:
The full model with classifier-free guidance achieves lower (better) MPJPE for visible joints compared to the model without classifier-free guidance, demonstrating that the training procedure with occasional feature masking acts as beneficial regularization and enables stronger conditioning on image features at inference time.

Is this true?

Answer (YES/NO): NO